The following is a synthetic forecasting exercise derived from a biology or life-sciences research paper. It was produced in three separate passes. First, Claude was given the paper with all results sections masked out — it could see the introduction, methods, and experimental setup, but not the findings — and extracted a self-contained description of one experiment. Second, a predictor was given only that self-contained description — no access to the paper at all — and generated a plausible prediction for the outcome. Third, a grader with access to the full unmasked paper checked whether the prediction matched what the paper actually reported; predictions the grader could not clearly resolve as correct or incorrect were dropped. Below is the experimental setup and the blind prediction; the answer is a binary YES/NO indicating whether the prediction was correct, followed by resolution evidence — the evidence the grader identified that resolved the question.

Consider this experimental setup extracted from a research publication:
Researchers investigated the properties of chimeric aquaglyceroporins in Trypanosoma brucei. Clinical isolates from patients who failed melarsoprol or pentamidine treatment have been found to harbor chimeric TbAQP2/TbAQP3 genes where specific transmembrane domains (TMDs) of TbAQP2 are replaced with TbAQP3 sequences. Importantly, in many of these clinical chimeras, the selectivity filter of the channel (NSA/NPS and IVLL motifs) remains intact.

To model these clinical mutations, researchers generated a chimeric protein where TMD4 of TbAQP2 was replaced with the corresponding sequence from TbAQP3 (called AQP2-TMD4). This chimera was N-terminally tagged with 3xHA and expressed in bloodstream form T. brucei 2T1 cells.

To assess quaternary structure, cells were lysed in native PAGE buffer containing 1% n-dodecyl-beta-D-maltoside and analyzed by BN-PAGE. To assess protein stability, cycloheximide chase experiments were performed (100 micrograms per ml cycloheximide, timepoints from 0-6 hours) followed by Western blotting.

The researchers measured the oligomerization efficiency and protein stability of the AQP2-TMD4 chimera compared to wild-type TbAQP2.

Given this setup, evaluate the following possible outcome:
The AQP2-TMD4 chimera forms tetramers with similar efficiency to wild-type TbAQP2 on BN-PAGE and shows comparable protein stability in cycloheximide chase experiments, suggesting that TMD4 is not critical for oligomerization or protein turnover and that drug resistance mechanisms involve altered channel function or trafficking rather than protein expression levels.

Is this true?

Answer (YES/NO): NO